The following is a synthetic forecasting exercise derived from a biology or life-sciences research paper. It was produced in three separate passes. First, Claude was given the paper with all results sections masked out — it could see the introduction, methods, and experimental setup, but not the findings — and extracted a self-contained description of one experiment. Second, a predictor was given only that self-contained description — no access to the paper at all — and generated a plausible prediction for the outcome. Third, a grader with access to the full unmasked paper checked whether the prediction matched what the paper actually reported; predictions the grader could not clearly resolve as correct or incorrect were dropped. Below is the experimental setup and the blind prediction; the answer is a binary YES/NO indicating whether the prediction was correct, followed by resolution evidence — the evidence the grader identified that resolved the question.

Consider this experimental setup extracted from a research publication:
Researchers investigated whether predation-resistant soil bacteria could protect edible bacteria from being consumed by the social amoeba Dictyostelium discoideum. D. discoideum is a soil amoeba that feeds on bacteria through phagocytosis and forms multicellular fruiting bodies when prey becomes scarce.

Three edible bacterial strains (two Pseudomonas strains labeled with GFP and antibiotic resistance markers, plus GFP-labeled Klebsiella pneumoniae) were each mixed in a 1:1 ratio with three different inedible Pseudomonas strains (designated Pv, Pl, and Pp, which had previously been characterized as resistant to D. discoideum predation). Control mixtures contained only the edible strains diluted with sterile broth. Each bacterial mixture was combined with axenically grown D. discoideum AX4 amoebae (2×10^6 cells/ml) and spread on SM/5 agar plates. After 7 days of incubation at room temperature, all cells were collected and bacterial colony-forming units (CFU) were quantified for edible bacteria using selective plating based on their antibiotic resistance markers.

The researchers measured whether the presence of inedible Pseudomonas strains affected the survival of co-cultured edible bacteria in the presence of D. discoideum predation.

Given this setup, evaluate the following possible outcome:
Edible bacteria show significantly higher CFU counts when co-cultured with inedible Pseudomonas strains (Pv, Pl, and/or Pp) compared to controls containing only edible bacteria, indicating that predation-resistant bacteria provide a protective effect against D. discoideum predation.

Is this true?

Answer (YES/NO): YES